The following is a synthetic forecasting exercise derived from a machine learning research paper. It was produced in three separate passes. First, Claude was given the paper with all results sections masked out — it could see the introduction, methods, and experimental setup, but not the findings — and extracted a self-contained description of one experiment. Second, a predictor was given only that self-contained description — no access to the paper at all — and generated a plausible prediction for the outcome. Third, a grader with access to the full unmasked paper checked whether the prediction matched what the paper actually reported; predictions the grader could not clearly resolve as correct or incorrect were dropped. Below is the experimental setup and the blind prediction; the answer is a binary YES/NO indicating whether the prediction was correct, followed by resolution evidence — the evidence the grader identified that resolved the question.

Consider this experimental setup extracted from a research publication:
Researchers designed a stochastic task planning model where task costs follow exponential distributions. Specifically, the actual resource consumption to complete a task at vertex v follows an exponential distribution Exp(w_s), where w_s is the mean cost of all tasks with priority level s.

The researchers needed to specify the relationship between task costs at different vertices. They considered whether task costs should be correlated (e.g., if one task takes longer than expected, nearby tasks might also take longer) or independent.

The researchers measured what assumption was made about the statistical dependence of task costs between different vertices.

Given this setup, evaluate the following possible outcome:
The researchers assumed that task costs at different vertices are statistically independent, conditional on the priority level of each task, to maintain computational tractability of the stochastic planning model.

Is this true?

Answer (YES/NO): YES